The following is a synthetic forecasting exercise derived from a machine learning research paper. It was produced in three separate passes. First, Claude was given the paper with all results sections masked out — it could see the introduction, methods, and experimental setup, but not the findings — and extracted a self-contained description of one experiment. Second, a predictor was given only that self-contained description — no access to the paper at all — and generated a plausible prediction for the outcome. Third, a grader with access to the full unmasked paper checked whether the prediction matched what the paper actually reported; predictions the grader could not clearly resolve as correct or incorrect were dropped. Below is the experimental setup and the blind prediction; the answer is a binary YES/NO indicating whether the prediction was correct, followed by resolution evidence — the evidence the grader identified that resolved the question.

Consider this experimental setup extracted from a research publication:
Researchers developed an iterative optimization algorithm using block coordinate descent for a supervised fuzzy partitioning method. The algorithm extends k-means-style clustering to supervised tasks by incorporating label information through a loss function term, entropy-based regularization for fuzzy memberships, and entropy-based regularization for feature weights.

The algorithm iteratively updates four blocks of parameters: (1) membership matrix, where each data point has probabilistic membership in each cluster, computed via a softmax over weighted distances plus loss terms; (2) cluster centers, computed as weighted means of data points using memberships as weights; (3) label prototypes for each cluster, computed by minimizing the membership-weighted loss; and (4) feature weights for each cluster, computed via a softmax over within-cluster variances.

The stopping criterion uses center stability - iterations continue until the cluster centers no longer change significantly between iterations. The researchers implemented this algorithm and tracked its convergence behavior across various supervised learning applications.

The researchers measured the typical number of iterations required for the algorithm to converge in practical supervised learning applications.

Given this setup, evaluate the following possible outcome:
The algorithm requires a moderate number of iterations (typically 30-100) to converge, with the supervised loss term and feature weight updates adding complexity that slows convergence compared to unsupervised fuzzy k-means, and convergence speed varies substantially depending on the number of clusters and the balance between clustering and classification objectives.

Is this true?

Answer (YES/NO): NO